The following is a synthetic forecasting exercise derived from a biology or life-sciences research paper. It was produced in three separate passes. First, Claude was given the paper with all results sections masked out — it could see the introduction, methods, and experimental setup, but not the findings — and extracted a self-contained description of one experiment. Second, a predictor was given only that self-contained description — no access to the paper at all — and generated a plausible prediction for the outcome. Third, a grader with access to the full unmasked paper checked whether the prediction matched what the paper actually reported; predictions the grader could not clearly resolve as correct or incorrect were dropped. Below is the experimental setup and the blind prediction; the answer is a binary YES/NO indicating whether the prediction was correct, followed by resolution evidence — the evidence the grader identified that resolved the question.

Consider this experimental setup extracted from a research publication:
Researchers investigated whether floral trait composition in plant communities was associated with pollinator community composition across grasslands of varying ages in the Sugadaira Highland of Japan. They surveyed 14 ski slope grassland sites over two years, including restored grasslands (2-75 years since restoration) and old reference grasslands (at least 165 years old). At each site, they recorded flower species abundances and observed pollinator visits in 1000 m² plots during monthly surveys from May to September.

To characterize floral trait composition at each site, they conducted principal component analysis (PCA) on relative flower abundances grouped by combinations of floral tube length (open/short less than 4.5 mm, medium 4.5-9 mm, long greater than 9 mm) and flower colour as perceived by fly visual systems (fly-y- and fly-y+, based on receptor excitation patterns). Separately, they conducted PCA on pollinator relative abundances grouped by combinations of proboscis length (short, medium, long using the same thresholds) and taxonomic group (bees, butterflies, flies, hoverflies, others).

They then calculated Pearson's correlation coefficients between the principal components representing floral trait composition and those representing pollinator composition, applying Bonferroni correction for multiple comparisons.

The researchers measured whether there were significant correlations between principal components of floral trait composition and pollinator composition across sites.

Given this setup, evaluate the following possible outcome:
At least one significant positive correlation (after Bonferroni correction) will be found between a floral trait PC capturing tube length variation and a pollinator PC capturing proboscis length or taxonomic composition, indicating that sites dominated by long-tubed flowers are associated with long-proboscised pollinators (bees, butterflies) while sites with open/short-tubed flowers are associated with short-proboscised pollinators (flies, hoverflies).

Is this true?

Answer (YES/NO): YES